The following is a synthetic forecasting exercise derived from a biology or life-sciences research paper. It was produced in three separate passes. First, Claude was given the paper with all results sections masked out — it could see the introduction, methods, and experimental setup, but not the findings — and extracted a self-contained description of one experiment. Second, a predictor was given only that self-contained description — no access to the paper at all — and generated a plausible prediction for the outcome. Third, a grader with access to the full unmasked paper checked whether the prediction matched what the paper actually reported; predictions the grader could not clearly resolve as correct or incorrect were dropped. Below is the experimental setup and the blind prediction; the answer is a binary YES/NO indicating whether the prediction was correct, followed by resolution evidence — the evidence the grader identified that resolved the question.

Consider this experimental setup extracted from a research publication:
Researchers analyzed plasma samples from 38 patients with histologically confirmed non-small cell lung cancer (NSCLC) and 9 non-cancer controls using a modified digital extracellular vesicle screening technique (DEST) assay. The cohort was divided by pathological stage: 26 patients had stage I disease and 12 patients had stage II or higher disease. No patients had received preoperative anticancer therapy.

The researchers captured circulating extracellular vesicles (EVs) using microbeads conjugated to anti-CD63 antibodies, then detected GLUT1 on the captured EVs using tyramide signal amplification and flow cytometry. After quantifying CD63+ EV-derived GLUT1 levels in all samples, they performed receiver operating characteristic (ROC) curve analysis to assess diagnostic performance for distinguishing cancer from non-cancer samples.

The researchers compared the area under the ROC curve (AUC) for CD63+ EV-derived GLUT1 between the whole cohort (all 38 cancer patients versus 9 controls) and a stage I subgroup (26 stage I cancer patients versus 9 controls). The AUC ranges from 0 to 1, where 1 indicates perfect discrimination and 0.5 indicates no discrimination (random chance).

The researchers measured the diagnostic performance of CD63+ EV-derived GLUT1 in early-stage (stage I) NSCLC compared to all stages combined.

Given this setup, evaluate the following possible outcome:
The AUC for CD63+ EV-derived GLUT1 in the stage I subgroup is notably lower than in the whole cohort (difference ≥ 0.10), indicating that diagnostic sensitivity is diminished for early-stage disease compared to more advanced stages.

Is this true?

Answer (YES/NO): NO